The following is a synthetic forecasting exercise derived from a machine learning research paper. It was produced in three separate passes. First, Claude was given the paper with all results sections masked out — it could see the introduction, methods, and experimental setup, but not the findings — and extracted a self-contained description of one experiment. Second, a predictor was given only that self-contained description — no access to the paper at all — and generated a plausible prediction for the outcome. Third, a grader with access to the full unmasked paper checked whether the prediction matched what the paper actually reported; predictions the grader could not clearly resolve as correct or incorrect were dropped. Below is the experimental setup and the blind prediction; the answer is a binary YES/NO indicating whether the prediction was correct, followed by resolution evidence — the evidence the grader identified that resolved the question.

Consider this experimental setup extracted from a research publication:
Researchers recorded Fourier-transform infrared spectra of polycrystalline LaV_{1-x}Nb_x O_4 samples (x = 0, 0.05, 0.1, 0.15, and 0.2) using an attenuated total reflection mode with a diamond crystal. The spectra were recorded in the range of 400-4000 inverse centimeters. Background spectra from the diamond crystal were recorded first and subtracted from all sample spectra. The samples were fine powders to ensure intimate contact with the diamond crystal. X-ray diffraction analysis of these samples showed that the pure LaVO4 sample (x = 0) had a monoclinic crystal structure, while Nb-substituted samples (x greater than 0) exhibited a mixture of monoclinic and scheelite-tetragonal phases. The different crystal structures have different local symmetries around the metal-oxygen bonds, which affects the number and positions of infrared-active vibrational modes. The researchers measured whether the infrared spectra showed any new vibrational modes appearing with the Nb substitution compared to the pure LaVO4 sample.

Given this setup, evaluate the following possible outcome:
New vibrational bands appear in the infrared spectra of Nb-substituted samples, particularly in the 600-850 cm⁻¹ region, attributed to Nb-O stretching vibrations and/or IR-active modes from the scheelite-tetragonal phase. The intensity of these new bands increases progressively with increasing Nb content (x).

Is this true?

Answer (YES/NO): YES